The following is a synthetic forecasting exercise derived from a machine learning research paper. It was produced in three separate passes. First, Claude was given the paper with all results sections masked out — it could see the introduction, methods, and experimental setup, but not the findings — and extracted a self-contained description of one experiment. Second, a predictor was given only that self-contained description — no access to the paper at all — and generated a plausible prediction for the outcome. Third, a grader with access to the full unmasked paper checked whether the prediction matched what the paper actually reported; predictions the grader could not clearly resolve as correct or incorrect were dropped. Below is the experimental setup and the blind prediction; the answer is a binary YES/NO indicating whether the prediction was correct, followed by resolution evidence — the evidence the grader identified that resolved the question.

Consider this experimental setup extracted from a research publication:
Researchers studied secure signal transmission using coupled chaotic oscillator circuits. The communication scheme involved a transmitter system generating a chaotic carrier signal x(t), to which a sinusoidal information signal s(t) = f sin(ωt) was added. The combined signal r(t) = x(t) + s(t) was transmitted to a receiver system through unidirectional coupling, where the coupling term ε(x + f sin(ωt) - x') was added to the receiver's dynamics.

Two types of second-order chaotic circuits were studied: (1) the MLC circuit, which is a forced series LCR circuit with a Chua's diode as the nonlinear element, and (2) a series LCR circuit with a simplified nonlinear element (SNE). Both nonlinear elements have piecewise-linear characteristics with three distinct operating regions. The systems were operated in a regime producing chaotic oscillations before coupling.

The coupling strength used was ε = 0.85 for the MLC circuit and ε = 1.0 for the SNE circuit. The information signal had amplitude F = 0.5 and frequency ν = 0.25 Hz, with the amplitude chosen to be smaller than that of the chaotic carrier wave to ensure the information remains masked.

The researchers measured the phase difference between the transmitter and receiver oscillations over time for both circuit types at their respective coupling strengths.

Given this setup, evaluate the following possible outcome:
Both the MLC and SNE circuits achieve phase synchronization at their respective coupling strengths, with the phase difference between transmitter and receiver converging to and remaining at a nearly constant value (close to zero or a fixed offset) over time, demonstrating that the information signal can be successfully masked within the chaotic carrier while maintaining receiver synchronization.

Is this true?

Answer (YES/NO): NO